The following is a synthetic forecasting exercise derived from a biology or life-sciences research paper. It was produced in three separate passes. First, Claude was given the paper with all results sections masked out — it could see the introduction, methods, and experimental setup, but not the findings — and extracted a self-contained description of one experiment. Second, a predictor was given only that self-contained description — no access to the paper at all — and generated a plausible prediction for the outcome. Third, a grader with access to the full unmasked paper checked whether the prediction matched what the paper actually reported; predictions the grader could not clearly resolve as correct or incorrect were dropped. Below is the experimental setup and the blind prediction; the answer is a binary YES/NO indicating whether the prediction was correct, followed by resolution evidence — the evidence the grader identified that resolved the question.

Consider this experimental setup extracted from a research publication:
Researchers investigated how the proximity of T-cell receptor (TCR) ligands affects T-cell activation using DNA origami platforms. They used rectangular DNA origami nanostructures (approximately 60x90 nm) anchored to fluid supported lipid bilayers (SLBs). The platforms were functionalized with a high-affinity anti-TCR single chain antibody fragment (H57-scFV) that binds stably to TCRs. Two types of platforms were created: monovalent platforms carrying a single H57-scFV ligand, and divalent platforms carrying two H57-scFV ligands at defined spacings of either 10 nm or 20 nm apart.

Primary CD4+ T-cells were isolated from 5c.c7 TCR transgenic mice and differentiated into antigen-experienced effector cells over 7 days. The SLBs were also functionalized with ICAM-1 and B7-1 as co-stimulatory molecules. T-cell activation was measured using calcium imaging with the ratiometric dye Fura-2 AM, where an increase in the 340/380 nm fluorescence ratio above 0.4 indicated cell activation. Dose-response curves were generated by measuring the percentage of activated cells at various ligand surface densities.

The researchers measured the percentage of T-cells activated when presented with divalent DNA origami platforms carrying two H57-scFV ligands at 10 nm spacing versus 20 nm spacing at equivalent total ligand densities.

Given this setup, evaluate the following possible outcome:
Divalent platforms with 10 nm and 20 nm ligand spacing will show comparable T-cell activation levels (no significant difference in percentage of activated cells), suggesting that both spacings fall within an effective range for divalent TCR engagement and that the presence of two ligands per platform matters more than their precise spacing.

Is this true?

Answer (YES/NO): YES